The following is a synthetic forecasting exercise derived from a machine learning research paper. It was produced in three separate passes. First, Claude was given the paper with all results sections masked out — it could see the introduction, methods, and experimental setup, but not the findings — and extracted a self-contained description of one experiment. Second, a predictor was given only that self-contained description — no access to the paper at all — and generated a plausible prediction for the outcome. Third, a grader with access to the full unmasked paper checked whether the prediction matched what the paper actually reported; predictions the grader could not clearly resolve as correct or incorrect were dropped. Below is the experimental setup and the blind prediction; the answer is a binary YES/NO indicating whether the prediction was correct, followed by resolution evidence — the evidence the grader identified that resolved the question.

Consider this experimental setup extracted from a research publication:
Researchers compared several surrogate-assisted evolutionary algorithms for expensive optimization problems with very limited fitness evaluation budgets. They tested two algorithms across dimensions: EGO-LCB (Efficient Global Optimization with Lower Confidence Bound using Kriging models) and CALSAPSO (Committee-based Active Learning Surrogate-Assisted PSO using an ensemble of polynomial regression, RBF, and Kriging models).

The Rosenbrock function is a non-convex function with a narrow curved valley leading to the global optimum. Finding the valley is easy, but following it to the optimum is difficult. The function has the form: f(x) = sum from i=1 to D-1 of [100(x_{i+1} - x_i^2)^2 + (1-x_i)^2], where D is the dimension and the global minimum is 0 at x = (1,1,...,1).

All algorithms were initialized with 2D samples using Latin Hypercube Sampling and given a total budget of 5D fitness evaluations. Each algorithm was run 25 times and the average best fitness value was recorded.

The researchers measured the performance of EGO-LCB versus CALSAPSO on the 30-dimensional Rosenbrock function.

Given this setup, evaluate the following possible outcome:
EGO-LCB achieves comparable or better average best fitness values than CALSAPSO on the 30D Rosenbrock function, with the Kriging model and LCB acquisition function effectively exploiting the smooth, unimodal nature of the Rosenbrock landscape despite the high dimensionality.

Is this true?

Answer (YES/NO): NO